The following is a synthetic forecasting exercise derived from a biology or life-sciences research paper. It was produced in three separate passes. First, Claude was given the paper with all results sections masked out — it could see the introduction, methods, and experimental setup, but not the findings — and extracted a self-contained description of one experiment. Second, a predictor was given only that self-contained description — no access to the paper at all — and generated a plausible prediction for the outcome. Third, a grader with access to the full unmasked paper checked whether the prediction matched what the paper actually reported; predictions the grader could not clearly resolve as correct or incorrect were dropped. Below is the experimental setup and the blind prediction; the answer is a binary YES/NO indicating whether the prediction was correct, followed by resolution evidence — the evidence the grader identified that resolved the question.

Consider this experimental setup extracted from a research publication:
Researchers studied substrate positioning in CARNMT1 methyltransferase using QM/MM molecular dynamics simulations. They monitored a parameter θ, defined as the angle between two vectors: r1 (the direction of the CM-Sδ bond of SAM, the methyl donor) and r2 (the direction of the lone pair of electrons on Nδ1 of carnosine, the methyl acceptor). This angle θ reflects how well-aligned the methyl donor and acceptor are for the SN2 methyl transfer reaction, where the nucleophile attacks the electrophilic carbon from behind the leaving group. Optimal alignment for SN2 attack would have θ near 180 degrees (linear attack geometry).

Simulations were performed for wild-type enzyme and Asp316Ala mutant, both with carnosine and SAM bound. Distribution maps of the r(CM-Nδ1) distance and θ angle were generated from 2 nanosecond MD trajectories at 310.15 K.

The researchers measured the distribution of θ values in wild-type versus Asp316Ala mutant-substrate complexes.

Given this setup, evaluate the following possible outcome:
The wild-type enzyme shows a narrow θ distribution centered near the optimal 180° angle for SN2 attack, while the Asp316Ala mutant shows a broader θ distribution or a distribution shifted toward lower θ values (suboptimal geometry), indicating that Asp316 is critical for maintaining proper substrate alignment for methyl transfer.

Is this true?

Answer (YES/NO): NO